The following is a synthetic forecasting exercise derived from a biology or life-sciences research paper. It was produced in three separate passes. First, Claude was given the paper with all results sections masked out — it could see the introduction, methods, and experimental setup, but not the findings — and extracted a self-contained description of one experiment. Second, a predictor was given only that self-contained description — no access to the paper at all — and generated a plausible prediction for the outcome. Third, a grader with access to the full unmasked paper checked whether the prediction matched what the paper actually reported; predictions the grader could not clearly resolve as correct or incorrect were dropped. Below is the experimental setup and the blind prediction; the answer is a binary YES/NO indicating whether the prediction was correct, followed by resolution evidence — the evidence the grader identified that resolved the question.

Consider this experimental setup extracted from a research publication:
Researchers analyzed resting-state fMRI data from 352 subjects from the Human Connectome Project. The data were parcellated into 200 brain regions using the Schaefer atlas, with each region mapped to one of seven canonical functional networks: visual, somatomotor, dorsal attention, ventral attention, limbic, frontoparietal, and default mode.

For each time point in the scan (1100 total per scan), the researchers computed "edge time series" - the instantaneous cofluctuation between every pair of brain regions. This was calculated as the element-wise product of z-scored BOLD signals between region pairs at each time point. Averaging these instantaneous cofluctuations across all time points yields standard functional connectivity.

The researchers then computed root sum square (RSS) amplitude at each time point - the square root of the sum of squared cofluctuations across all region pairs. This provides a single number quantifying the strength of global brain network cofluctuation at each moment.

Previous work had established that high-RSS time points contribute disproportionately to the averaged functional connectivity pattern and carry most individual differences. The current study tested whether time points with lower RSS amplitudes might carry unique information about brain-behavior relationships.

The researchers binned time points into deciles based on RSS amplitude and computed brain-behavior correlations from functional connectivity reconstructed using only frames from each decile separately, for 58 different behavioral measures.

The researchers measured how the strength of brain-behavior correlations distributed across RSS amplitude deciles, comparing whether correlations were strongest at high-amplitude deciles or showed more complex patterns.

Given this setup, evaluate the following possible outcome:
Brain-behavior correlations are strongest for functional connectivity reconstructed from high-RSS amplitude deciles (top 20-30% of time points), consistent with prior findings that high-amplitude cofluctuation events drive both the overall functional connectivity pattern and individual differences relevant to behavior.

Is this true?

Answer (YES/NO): NO